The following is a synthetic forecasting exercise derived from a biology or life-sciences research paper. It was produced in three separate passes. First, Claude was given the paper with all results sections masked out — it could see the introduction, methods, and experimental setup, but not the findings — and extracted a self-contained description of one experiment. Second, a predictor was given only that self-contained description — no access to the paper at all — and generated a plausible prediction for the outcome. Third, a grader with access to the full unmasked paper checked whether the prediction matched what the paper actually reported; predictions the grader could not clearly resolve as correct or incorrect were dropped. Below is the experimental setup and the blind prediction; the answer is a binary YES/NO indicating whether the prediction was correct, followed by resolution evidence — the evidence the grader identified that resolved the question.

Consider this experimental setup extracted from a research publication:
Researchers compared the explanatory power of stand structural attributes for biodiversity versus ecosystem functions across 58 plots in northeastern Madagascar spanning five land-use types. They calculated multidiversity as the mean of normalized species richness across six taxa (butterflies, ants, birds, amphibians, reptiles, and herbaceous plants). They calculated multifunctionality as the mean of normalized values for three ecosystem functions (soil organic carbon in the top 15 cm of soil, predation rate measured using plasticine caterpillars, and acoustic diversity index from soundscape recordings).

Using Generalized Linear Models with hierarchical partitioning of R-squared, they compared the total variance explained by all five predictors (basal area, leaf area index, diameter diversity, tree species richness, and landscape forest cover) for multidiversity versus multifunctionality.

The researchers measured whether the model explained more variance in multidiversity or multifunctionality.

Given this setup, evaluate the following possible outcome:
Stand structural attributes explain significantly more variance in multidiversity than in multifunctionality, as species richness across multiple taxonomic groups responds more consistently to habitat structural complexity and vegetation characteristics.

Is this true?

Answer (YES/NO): NO